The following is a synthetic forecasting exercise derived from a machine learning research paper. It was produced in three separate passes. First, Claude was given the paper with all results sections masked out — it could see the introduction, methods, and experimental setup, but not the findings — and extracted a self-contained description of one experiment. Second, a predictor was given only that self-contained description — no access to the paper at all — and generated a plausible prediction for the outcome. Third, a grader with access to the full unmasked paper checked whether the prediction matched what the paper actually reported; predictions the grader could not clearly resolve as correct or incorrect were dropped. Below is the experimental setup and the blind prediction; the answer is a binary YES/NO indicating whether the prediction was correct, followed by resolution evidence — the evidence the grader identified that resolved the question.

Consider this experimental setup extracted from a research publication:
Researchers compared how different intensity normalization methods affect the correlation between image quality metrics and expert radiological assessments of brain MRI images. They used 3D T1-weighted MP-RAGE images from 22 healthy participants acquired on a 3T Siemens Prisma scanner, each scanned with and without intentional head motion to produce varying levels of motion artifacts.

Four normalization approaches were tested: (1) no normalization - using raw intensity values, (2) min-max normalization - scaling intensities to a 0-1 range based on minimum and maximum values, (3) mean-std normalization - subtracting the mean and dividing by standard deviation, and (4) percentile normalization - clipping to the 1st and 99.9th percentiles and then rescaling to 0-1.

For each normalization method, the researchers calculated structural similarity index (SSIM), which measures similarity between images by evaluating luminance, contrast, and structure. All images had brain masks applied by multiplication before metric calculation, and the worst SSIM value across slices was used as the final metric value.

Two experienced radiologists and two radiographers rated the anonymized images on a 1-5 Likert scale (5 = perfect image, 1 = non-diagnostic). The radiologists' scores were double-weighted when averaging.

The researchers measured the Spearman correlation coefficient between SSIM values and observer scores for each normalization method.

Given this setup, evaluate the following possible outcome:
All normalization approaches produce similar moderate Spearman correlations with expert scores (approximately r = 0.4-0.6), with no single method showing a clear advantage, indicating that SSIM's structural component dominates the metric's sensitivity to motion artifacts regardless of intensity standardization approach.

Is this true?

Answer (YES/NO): NO